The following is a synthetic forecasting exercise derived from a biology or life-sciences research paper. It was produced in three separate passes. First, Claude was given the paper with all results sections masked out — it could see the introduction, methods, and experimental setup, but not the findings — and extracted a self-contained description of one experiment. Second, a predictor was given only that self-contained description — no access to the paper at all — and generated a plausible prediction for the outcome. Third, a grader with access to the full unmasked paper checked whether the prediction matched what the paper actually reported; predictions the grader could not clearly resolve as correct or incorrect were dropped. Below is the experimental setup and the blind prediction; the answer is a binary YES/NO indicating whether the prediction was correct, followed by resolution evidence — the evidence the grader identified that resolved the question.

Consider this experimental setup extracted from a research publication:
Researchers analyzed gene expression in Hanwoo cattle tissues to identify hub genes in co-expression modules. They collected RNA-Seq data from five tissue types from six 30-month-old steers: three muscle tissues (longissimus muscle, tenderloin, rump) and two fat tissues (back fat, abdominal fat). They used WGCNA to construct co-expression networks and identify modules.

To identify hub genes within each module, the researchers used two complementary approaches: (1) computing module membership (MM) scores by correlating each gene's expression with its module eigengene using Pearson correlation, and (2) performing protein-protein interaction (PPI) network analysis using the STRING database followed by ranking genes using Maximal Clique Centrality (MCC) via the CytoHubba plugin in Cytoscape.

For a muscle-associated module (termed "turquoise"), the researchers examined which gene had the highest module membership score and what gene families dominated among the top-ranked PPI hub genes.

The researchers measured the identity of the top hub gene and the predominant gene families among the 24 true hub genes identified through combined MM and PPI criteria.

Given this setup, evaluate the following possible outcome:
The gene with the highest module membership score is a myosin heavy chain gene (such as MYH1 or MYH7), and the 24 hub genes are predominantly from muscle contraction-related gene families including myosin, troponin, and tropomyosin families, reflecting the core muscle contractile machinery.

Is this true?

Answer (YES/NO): NO